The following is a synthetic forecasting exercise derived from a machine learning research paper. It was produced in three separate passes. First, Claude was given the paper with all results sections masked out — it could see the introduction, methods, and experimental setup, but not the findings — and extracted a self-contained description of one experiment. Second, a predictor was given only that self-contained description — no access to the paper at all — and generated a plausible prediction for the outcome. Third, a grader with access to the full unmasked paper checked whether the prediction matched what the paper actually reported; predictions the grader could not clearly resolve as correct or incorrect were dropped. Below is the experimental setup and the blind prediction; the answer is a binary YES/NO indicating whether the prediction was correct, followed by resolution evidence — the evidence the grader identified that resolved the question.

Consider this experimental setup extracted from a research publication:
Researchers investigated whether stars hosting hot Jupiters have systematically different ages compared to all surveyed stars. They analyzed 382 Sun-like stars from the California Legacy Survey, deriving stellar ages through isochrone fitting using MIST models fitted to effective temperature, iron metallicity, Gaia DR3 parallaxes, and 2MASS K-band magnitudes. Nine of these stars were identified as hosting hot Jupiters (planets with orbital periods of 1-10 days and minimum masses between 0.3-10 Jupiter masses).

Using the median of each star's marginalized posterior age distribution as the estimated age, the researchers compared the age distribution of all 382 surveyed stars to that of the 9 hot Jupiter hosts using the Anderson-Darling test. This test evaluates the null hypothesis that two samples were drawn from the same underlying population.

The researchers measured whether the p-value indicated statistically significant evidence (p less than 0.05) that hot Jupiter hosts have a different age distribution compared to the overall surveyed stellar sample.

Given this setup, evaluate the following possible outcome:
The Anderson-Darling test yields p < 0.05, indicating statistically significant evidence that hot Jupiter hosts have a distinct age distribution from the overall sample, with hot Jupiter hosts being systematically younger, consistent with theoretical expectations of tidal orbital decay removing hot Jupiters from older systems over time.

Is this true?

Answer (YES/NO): YES